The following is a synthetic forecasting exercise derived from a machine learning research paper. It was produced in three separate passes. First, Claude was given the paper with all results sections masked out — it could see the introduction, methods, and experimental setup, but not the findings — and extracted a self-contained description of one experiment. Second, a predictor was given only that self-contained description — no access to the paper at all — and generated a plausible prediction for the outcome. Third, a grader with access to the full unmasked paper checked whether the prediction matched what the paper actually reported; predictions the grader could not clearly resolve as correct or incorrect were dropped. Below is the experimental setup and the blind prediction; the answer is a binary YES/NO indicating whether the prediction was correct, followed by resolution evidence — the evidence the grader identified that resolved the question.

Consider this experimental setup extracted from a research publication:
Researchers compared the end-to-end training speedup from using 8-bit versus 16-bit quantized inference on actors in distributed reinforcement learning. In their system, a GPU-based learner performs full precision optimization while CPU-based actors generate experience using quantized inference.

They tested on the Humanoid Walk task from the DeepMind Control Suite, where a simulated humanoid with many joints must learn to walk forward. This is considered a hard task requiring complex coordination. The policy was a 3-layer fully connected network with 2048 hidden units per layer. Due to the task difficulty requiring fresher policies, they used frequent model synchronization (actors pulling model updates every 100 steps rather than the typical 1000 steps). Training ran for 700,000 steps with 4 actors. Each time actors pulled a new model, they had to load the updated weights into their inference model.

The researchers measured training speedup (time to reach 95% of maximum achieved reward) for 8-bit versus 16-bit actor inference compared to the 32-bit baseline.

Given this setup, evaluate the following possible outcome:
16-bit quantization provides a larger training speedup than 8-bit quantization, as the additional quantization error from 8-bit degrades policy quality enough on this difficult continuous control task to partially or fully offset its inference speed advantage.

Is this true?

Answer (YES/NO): NO